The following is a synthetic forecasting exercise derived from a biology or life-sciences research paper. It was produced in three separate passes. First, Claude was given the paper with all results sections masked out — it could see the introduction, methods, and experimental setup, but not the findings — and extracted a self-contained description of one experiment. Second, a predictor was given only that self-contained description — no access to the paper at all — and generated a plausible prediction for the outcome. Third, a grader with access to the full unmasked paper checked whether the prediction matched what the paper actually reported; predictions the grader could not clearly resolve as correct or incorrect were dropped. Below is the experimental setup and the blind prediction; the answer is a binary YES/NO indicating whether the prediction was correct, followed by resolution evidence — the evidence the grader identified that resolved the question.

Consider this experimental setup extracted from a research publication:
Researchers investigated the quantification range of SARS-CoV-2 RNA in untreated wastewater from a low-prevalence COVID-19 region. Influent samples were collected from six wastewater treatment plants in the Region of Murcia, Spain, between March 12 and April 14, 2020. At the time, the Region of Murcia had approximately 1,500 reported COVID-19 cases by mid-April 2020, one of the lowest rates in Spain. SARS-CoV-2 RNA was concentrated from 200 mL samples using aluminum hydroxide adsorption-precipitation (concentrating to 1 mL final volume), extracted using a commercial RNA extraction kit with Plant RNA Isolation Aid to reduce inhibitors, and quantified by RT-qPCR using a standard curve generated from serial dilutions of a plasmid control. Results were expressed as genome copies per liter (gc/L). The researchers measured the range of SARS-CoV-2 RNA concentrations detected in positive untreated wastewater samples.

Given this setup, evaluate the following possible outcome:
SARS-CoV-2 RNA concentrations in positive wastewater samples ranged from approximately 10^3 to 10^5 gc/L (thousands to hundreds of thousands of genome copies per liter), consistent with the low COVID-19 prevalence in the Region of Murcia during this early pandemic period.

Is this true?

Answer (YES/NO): NO